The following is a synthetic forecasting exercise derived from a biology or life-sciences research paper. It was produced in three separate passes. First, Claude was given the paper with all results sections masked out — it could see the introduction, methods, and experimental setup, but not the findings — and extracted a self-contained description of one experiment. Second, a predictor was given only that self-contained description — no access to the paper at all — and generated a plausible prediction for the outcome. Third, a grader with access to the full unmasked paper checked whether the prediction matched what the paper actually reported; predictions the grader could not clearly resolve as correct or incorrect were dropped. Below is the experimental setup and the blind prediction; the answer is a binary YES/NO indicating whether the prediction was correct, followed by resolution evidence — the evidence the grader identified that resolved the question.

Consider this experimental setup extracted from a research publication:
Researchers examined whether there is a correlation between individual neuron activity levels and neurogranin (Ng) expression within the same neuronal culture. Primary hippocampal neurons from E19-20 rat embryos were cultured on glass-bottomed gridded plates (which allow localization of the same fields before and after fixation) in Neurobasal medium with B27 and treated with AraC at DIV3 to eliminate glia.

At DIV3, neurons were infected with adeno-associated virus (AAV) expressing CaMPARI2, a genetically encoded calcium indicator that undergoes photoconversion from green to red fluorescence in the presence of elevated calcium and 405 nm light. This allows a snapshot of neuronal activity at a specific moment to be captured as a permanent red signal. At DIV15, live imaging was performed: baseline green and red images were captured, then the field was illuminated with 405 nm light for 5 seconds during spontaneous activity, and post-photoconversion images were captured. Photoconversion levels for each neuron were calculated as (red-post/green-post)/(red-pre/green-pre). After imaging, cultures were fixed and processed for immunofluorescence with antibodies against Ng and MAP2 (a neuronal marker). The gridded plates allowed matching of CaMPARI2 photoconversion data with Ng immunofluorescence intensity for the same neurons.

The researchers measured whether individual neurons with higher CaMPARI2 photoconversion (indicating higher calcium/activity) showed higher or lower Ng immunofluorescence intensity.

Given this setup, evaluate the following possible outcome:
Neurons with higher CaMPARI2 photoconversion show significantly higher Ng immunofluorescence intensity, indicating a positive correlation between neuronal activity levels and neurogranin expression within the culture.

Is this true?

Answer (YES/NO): YES